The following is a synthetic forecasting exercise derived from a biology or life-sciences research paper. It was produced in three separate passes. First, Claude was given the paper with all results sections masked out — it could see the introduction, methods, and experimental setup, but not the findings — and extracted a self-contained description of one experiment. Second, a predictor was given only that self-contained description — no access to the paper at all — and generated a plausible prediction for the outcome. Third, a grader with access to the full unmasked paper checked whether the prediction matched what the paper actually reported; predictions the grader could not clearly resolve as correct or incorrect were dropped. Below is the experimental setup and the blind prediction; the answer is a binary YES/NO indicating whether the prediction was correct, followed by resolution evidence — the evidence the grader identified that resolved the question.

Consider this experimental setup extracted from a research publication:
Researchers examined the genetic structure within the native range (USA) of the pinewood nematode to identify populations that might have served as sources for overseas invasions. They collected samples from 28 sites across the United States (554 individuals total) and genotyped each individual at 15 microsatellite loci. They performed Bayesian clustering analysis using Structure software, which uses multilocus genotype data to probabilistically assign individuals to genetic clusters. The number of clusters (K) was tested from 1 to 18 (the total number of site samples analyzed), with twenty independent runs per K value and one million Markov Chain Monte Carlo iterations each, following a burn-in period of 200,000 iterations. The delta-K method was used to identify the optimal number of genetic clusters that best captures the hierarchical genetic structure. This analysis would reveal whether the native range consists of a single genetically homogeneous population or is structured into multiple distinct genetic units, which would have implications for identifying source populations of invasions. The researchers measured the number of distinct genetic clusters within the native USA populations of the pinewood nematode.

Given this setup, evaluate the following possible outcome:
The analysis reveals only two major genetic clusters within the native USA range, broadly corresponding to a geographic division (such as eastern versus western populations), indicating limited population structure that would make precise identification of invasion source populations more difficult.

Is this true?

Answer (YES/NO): NO